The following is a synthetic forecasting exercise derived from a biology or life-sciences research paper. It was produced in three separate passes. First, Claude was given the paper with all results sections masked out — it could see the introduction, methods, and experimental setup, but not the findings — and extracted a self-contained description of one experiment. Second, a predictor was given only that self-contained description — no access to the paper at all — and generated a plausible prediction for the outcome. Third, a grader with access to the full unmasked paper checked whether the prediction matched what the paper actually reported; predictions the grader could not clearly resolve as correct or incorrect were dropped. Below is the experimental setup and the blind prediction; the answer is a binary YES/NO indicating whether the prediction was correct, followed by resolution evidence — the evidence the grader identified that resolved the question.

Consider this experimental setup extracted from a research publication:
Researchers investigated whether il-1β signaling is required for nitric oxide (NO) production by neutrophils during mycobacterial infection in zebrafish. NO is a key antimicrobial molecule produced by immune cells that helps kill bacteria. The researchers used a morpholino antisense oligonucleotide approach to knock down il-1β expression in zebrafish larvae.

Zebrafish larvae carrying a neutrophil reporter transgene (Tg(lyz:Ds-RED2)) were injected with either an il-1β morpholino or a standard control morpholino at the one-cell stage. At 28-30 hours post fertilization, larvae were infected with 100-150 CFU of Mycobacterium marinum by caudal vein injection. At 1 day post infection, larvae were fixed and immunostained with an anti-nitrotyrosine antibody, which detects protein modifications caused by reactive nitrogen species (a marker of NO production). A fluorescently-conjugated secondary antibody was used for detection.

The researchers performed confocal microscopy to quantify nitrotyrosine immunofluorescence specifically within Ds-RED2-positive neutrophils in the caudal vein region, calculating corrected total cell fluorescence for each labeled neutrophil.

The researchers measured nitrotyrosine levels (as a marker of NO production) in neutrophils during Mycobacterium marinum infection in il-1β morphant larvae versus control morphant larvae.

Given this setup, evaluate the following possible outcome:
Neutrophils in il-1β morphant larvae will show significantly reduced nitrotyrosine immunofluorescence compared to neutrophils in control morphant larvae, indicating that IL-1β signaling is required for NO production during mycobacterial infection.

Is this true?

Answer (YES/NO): YES